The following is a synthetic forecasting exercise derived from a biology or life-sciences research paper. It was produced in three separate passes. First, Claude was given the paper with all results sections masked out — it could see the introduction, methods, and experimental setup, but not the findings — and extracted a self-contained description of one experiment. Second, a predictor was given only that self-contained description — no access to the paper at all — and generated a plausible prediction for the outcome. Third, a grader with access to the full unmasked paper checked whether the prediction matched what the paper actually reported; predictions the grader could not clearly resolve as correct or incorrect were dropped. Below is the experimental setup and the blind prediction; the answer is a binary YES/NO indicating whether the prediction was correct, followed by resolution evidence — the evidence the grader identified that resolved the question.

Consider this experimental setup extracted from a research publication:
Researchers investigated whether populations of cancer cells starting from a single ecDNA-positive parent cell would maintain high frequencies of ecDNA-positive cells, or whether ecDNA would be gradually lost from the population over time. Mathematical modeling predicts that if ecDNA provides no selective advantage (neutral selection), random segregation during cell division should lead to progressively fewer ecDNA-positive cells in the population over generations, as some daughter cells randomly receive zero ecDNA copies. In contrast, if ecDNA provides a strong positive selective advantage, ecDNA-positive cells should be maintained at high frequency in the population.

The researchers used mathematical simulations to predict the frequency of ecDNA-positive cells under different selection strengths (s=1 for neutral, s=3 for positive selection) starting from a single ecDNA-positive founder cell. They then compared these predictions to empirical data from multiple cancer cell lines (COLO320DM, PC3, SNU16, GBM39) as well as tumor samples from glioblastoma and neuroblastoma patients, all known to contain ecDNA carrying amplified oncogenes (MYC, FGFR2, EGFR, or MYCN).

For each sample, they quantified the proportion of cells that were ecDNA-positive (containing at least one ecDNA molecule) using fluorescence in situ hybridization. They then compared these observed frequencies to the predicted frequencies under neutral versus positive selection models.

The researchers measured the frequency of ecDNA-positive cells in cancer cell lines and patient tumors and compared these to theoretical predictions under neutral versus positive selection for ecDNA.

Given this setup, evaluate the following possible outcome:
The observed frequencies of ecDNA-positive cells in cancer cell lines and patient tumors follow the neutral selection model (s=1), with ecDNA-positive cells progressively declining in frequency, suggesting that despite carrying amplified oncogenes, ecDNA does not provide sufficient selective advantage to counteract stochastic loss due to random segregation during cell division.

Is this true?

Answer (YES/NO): NO